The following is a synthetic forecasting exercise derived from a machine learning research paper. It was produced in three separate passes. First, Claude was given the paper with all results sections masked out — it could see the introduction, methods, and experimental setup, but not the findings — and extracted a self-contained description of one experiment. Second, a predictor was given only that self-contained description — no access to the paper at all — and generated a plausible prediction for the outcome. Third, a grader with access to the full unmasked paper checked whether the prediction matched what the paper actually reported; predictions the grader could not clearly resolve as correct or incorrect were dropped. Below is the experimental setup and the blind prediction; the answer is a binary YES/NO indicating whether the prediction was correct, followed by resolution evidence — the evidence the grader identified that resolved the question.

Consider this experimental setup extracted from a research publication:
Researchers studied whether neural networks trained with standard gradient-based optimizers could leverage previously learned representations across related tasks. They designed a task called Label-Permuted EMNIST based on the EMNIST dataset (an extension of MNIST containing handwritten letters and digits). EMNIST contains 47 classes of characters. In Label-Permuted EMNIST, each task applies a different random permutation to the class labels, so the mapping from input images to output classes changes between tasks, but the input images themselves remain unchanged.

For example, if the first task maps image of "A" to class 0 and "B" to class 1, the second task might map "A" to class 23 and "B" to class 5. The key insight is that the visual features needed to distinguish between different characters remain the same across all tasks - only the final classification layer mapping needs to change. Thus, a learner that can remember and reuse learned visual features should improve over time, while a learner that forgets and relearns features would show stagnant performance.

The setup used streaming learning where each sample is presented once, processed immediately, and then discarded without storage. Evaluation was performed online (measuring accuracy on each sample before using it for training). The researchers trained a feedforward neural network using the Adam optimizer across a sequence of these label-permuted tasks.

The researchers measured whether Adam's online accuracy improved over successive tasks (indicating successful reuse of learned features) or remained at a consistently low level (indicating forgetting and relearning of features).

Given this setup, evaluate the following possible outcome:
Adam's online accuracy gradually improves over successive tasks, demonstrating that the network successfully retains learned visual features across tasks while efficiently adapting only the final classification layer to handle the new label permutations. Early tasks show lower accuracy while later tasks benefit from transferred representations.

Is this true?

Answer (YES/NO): NO